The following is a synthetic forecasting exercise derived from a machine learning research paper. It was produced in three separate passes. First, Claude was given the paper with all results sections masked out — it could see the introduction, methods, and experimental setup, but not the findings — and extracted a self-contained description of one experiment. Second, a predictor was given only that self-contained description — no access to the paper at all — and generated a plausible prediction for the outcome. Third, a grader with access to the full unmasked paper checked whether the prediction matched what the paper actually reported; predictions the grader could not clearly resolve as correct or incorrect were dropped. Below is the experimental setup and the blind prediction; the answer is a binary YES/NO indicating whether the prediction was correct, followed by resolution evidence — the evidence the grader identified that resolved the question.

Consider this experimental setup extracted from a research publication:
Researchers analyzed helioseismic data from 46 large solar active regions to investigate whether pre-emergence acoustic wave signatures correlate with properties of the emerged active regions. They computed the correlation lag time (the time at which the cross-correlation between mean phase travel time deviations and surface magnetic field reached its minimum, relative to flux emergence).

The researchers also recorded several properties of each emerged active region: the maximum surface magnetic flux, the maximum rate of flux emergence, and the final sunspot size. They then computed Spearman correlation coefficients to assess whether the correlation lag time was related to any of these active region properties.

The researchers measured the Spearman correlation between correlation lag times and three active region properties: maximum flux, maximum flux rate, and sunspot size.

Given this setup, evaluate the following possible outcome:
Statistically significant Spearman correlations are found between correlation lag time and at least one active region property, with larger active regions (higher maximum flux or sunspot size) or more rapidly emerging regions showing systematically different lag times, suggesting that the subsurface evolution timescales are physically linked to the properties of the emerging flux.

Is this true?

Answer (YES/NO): NO